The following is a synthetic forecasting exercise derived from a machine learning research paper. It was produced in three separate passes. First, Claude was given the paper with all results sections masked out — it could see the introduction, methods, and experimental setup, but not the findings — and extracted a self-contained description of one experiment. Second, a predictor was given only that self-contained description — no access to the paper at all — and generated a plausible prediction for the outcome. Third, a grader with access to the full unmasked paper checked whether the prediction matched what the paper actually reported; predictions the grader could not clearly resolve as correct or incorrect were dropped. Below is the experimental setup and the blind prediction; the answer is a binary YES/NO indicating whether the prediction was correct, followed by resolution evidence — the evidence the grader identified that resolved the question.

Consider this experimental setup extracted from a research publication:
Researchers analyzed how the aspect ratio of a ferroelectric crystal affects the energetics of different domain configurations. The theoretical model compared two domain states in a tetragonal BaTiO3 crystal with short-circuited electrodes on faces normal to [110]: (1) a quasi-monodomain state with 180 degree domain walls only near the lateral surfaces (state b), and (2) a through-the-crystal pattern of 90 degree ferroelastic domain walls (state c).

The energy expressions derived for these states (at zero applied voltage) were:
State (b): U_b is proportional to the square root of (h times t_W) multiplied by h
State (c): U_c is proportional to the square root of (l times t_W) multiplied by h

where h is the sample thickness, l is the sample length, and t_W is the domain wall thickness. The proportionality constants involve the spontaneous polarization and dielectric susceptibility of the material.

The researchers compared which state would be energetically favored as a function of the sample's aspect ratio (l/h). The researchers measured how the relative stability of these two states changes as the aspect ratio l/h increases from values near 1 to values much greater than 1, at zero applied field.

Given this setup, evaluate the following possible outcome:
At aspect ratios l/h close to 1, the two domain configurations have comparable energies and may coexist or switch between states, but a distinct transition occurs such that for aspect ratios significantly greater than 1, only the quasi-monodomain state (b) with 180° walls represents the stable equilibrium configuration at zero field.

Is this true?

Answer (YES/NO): NO